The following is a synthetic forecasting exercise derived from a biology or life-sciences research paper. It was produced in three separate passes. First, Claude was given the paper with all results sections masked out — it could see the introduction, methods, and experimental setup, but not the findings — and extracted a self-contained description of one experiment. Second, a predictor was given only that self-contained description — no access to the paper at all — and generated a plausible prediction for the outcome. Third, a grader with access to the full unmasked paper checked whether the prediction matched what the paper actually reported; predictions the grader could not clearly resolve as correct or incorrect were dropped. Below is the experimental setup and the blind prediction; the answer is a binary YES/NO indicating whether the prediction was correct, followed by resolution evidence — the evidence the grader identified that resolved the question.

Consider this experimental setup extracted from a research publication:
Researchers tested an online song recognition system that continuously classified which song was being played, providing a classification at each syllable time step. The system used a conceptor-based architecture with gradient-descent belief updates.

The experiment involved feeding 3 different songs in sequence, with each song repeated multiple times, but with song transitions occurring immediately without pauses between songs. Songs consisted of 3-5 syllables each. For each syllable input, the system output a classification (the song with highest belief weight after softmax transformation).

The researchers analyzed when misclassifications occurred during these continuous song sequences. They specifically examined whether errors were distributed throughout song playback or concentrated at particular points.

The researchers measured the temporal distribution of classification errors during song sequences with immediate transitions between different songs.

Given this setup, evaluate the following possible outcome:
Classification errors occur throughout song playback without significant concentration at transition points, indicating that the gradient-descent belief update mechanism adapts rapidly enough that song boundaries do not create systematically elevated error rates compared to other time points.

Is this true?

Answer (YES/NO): NO